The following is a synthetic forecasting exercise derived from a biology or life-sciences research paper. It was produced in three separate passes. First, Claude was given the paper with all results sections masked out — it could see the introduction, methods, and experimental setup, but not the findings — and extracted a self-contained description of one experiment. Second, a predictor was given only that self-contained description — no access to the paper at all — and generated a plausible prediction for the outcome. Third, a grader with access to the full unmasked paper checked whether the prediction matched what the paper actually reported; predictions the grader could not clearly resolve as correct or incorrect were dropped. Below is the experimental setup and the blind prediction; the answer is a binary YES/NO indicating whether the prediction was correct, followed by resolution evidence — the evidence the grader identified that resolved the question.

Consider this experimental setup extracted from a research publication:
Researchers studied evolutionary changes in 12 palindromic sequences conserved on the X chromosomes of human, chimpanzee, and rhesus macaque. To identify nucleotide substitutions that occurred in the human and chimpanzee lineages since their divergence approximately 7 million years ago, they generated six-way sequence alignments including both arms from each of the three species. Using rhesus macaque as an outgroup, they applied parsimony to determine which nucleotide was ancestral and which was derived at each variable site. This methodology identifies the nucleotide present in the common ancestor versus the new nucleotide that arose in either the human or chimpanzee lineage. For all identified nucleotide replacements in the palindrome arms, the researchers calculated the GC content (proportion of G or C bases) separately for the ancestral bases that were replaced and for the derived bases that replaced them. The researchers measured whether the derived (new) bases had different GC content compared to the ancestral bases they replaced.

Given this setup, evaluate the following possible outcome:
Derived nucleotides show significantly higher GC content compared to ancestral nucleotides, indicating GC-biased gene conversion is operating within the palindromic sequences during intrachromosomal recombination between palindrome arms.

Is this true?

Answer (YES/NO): YES